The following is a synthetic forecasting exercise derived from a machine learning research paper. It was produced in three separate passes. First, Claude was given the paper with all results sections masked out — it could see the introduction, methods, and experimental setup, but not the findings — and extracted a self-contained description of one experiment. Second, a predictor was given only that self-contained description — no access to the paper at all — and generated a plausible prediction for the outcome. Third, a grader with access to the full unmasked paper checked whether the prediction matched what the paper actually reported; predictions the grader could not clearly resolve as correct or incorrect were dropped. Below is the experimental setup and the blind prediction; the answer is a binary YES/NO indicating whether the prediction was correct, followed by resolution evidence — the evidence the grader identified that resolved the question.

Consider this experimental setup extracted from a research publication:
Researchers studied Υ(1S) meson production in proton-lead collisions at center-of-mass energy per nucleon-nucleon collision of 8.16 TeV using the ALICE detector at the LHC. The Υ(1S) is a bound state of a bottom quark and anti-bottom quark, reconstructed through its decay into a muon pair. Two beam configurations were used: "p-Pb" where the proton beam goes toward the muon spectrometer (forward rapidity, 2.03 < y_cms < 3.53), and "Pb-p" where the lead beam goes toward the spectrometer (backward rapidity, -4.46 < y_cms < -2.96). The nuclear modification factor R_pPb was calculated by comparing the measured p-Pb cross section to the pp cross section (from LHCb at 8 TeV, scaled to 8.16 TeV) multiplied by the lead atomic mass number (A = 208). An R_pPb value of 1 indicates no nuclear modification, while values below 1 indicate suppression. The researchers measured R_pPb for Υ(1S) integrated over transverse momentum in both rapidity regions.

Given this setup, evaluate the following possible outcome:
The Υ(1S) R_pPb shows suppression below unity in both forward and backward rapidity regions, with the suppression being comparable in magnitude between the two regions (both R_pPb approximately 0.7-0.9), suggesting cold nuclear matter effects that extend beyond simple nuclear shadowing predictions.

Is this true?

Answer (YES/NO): YES